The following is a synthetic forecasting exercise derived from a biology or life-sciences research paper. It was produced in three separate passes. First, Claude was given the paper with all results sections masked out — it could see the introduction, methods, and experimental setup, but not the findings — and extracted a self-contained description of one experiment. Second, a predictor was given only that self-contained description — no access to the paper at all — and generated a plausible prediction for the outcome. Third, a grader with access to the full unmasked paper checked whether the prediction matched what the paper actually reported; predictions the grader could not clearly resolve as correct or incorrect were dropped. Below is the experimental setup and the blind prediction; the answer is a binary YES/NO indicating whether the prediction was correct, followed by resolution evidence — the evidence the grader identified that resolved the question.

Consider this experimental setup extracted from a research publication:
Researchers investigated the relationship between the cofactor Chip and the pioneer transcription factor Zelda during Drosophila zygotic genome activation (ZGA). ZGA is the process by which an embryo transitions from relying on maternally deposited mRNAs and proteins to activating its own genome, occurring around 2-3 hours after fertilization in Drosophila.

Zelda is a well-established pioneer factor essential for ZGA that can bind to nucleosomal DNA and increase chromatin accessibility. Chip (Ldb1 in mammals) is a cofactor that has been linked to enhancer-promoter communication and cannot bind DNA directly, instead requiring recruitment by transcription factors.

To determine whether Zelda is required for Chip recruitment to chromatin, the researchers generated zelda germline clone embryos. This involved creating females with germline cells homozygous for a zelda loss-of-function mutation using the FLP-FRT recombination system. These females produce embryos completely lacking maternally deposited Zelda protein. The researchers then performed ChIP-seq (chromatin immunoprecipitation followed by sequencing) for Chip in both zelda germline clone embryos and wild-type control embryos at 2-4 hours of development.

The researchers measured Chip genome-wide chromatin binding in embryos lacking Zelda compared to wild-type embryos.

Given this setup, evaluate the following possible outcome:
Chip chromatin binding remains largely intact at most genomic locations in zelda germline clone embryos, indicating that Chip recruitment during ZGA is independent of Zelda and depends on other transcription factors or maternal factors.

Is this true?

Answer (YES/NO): NO